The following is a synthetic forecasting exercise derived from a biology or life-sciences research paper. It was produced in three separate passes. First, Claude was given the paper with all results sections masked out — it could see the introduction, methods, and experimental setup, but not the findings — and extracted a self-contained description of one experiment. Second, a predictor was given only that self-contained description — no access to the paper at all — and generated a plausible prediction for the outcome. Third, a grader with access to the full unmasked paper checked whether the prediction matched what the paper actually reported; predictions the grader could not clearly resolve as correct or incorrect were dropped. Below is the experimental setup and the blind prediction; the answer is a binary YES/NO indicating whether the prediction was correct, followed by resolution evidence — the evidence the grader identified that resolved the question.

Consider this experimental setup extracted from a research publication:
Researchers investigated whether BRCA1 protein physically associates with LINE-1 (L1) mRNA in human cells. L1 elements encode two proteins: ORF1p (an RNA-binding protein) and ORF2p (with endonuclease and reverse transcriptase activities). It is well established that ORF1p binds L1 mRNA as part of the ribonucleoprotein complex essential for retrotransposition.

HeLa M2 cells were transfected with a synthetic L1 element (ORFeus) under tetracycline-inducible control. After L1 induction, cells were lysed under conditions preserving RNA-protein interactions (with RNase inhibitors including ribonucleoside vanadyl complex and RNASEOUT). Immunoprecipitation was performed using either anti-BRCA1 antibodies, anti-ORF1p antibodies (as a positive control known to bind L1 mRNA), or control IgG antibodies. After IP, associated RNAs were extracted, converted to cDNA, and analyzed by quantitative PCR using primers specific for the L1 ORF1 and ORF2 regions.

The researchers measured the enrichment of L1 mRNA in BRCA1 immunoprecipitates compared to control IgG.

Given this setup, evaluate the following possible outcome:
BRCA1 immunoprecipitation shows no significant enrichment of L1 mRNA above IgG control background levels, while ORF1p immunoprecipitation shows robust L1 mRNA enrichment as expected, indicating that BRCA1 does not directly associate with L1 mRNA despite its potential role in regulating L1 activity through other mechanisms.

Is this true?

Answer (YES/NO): NO